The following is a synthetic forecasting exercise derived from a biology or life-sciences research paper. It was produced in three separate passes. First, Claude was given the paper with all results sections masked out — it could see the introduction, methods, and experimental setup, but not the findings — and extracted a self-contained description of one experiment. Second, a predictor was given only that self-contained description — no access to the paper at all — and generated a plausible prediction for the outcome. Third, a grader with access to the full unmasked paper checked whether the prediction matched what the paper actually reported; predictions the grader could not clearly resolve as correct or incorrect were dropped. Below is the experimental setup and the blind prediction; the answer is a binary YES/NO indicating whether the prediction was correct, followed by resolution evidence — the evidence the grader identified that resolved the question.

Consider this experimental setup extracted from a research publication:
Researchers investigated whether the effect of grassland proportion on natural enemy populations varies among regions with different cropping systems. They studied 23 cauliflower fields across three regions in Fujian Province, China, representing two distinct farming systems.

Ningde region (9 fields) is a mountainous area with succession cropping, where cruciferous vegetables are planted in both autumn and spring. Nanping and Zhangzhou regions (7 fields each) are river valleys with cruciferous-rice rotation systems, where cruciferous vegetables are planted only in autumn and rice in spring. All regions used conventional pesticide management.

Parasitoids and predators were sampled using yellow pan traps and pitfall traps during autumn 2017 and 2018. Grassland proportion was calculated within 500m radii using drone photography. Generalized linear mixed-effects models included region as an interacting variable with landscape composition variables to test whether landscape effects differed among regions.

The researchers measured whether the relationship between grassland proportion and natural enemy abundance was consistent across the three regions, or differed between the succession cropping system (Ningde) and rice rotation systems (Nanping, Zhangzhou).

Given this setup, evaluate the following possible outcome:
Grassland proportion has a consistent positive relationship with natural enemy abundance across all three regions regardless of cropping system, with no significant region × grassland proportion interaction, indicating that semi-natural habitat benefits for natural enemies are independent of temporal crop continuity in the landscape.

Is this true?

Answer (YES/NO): NO